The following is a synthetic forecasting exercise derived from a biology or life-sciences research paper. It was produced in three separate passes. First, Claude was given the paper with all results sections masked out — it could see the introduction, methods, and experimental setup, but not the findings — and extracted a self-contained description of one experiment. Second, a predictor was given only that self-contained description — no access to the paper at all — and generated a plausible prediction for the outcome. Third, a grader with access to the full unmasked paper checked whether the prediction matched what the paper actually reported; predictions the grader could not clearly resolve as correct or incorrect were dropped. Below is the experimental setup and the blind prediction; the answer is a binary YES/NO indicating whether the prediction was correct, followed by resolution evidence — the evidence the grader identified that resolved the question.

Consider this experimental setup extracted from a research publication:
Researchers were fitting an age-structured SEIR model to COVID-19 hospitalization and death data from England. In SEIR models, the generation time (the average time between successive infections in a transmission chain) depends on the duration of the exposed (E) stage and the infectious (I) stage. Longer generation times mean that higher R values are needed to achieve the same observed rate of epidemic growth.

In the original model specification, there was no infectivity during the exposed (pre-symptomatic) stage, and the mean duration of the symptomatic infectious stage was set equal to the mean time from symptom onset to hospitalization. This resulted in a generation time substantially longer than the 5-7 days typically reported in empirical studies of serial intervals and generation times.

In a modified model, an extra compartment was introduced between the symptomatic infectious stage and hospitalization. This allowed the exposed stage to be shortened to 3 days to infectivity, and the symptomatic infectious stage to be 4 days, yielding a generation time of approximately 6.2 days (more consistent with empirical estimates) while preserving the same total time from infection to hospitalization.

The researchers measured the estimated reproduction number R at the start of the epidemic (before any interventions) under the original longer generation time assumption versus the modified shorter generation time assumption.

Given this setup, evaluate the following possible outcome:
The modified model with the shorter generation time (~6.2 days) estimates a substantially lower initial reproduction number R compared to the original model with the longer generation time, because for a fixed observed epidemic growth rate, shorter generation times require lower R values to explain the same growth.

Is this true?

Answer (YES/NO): YES